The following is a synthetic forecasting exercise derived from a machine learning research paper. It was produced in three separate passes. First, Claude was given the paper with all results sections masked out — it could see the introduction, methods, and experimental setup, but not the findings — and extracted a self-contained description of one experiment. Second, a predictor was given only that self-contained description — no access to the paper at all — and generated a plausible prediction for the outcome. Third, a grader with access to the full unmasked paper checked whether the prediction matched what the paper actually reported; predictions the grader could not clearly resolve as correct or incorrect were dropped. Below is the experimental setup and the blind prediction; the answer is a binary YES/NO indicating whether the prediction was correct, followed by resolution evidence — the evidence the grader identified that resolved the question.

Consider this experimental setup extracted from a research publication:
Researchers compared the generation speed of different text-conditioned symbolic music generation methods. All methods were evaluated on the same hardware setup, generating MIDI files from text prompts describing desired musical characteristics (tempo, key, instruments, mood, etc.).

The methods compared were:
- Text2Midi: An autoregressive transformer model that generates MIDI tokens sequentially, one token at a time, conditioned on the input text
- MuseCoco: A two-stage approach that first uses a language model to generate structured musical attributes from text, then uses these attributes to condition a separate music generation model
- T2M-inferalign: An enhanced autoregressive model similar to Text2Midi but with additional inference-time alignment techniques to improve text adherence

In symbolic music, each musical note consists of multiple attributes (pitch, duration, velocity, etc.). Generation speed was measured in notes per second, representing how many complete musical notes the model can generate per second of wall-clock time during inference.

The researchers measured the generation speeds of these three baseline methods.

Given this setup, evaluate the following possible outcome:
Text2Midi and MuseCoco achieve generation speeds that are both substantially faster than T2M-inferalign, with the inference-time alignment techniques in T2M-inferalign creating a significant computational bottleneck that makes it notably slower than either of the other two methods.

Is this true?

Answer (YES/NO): NO